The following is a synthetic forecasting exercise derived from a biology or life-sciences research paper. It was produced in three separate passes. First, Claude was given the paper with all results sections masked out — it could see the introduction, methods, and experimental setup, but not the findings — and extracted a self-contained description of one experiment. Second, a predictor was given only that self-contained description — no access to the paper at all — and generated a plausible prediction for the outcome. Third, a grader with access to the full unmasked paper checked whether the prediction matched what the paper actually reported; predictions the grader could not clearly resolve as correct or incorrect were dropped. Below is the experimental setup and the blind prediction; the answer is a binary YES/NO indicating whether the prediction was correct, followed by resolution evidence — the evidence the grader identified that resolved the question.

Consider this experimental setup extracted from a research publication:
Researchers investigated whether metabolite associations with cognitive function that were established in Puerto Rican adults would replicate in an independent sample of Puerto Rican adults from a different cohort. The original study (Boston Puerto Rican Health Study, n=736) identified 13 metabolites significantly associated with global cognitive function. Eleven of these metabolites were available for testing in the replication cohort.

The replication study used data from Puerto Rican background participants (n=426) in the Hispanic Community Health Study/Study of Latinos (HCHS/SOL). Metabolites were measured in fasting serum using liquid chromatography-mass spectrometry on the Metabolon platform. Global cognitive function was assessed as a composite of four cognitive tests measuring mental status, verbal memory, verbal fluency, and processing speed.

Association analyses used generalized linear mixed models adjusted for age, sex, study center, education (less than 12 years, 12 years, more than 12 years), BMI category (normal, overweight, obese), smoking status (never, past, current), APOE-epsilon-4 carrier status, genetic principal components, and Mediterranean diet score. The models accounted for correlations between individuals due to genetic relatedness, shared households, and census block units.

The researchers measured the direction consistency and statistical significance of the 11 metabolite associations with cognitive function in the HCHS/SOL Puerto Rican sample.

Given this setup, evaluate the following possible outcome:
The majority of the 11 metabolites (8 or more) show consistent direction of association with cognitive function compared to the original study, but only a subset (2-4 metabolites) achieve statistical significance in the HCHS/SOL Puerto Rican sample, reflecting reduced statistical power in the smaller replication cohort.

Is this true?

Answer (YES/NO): YES